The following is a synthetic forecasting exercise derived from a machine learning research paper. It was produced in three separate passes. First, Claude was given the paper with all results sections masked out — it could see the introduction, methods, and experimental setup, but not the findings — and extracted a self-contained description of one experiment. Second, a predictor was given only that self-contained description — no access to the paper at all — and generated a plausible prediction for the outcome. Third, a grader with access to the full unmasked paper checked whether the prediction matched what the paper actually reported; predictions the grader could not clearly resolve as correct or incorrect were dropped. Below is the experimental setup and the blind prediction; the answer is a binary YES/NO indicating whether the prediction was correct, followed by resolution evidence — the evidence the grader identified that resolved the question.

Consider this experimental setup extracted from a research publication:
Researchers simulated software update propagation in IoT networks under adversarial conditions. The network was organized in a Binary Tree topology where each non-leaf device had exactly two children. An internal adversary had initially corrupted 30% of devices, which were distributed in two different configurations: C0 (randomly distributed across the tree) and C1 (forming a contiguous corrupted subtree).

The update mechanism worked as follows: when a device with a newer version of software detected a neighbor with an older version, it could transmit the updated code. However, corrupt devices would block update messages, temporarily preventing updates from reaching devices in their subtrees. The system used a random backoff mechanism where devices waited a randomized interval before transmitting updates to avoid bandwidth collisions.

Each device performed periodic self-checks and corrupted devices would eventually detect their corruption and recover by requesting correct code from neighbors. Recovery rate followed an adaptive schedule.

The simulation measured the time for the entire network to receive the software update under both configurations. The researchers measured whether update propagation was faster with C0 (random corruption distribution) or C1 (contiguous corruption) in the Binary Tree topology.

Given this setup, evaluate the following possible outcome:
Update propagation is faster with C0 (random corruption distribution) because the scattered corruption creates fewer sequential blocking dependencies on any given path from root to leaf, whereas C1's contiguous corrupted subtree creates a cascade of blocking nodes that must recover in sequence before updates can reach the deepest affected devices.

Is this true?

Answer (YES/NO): NO